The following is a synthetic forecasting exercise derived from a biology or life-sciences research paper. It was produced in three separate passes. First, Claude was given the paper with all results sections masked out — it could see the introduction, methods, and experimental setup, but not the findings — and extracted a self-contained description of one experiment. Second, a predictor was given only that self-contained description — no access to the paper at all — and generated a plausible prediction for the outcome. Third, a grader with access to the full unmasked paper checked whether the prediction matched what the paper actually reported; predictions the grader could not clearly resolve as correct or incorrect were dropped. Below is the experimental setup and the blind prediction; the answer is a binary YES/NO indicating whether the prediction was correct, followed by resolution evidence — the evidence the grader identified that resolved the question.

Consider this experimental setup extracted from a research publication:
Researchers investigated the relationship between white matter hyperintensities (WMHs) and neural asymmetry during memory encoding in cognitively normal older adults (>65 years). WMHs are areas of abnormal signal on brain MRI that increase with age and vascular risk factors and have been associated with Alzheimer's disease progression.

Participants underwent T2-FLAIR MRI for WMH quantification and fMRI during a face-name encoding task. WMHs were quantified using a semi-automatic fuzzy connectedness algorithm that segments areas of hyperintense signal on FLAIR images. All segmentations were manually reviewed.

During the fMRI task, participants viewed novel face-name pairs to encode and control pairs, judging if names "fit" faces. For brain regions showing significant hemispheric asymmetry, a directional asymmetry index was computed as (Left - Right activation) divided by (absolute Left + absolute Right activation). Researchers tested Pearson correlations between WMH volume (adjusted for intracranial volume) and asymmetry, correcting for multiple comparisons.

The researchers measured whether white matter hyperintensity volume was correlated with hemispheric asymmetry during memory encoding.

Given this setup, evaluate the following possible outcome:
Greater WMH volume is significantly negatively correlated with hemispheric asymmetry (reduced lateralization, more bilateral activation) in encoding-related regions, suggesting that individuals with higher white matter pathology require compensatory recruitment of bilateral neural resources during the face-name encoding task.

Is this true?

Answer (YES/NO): NO